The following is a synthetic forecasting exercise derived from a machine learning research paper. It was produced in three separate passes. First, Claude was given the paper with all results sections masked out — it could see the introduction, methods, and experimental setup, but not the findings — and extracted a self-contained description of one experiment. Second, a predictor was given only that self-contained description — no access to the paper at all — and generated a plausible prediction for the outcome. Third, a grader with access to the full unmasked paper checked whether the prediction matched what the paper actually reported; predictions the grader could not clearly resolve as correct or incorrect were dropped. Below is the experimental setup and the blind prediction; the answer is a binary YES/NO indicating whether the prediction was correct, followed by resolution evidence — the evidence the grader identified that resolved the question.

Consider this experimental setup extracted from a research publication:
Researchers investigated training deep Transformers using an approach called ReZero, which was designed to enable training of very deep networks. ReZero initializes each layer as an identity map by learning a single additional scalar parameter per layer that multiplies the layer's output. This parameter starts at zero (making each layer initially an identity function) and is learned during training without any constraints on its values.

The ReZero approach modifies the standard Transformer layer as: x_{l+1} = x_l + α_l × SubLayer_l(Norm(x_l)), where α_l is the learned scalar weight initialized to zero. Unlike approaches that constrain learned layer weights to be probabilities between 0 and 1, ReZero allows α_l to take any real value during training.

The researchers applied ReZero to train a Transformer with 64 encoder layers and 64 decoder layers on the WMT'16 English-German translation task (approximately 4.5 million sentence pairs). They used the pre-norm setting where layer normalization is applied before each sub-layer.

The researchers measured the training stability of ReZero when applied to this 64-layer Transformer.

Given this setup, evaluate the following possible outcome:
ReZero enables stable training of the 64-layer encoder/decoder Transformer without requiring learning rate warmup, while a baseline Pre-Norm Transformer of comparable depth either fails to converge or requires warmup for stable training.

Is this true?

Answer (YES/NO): NO